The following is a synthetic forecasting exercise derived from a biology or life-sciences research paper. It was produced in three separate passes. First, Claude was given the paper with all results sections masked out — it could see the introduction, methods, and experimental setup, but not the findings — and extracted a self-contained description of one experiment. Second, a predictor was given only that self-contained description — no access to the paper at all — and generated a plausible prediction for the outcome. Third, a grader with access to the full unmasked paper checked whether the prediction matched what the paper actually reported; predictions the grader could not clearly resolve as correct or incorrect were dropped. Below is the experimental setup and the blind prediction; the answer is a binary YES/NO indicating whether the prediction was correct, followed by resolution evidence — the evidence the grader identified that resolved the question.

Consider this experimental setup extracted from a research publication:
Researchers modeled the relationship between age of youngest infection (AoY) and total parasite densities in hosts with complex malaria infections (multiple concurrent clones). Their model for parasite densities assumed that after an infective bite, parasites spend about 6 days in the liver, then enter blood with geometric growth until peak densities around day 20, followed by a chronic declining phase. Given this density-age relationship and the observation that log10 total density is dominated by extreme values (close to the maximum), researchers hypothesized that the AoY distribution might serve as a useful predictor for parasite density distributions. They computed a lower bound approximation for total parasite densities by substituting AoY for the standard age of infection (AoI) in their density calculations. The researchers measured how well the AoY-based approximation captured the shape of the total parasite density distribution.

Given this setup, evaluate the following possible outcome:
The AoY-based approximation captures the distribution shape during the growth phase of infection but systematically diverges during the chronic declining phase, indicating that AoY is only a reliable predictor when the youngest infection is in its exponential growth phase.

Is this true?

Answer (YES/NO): NO